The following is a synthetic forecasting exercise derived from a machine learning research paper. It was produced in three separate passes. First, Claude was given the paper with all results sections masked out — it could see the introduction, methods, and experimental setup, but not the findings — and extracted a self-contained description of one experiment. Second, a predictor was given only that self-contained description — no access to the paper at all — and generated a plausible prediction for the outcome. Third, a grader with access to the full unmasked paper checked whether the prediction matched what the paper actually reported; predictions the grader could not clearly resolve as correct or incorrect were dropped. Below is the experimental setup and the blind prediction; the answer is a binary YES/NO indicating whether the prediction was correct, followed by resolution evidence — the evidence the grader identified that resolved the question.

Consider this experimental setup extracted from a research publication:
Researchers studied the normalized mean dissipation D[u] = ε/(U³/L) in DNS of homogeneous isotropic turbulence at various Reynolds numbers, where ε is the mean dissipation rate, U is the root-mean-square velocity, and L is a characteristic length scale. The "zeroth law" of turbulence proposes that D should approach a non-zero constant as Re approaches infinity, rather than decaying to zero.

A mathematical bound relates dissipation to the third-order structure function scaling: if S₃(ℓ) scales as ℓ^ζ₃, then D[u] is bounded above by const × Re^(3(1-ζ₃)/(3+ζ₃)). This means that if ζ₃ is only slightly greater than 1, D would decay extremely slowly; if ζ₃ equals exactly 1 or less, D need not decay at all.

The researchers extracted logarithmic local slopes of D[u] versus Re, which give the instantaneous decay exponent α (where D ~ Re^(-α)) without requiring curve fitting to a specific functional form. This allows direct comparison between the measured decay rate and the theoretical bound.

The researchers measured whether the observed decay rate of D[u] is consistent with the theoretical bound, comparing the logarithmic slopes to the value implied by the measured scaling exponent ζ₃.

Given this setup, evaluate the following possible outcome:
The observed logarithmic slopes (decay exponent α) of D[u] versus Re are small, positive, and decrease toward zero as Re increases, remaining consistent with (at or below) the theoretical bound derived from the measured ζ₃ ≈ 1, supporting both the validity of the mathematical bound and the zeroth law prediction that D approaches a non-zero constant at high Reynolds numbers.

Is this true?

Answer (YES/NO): NO